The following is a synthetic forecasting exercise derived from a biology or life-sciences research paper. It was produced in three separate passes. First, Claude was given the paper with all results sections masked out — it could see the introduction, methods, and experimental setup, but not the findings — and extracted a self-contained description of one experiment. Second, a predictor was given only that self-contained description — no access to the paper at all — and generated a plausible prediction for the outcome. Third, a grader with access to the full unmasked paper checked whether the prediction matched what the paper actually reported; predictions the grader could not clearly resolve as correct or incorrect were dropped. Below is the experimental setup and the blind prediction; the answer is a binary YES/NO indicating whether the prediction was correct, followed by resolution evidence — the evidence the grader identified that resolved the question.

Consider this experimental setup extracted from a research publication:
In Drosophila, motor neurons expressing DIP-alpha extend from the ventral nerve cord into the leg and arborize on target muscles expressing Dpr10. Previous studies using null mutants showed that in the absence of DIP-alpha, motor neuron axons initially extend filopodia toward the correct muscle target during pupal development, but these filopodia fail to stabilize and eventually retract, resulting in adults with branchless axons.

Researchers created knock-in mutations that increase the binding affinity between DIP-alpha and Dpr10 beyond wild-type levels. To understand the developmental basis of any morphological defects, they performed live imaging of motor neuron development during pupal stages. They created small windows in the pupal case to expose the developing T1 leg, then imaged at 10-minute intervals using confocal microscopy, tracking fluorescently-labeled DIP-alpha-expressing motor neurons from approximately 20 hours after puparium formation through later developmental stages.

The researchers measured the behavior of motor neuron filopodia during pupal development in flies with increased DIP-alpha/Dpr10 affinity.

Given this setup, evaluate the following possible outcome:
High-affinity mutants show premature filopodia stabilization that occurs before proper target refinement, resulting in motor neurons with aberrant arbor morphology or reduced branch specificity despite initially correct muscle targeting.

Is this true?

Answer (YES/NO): NO